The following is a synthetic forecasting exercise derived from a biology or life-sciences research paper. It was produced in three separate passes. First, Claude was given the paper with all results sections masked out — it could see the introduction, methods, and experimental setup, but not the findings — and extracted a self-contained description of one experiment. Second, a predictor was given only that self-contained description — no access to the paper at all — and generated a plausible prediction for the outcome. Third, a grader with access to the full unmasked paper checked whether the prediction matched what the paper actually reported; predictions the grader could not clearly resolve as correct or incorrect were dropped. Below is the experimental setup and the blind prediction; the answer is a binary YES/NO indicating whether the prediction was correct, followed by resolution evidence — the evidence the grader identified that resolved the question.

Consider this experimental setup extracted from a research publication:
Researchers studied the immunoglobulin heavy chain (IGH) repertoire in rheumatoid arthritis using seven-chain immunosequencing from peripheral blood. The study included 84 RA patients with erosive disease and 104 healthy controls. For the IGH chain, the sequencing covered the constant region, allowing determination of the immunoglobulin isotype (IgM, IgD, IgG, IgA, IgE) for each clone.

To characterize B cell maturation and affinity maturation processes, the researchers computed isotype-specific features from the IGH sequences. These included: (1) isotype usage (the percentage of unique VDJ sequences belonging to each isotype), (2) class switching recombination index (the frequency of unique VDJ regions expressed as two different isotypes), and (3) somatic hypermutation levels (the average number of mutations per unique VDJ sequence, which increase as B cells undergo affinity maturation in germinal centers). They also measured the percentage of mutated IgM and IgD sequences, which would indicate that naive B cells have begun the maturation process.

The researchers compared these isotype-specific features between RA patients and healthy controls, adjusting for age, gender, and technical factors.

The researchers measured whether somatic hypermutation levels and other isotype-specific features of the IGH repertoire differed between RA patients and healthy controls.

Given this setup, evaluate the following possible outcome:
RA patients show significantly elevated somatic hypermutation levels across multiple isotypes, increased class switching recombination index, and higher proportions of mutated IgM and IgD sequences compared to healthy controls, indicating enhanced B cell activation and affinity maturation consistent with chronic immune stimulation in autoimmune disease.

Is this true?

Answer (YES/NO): NO